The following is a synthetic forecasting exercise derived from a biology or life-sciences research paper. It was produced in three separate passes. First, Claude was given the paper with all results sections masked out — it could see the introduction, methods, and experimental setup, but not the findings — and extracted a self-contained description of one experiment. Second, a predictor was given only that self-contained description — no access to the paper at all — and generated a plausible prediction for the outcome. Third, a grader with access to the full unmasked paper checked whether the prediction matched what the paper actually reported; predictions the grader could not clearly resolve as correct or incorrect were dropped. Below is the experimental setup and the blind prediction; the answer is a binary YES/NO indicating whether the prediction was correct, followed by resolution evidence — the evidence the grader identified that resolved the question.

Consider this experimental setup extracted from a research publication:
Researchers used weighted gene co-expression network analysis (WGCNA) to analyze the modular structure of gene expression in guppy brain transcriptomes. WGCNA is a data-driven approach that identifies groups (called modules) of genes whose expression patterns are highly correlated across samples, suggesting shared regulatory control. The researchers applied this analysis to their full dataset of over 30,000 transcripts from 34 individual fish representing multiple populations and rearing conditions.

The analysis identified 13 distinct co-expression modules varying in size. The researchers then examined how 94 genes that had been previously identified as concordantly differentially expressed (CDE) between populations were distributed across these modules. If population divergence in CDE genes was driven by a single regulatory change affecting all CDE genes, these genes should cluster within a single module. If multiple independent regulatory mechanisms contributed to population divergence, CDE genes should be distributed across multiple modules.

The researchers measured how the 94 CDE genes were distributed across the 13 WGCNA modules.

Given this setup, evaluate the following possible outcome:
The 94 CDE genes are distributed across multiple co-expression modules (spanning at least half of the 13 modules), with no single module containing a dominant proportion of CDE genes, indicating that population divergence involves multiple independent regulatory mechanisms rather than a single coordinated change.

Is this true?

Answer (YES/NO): YES